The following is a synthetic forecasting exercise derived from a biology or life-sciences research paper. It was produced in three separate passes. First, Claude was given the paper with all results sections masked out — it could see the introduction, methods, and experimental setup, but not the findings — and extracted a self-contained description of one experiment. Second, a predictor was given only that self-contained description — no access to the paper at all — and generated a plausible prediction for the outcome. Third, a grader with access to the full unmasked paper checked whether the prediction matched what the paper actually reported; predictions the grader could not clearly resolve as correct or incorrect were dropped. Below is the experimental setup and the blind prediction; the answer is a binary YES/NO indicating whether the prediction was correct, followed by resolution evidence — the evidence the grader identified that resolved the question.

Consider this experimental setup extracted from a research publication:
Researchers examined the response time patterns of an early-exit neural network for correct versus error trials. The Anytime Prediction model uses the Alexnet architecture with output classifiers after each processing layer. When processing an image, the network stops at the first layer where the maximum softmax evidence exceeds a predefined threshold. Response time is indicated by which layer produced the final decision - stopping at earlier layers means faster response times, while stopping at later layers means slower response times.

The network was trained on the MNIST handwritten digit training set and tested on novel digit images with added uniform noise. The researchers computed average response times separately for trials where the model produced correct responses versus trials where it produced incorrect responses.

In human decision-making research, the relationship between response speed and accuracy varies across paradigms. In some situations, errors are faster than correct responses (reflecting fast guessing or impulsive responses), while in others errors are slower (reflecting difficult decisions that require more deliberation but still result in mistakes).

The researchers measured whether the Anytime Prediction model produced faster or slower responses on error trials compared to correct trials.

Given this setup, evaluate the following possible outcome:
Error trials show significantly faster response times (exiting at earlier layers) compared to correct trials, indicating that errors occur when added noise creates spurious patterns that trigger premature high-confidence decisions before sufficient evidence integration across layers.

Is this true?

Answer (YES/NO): YES